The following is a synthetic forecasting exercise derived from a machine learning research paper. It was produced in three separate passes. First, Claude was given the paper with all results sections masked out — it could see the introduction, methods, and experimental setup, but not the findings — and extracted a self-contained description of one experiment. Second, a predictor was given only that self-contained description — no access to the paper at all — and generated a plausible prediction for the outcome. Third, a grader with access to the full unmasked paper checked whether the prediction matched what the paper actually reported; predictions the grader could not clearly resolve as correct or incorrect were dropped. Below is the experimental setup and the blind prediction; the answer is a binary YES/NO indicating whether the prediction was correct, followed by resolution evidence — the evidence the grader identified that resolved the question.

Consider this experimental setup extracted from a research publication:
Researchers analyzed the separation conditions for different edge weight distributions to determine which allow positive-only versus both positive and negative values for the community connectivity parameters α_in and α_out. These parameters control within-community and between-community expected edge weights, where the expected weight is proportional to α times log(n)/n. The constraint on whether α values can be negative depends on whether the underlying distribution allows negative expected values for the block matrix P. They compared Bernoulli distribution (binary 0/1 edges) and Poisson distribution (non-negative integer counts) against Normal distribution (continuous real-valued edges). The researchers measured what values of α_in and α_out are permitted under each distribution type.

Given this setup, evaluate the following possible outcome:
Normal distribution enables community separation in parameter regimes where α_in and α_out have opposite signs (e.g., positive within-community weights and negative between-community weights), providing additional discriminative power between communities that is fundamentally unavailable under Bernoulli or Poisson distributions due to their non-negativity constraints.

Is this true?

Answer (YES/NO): YES